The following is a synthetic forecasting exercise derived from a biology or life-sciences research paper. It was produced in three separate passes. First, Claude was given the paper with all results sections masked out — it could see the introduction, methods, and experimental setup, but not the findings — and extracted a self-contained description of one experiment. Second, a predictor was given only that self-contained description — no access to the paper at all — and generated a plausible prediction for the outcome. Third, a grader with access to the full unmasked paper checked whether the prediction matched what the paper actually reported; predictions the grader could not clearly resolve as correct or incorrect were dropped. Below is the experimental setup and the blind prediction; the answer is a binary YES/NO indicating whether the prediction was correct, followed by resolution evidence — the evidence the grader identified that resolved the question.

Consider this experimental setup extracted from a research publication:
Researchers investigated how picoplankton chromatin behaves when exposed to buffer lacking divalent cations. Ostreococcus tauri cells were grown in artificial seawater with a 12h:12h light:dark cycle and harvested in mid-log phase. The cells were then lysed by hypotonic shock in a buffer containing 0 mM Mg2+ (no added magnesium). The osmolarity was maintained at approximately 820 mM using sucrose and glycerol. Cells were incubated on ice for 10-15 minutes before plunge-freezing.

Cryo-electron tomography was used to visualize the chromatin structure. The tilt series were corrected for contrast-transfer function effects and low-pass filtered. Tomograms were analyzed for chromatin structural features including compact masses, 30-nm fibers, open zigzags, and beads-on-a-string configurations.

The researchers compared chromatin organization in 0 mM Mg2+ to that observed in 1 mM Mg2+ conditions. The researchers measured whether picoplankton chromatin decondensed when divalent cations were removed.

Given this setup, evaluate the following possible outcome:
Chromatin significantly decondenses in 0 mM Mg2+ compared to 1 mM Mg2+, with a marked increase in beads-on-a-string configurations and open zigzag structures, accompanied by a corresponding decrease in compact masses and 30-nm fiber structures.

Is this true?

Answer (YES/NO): NO